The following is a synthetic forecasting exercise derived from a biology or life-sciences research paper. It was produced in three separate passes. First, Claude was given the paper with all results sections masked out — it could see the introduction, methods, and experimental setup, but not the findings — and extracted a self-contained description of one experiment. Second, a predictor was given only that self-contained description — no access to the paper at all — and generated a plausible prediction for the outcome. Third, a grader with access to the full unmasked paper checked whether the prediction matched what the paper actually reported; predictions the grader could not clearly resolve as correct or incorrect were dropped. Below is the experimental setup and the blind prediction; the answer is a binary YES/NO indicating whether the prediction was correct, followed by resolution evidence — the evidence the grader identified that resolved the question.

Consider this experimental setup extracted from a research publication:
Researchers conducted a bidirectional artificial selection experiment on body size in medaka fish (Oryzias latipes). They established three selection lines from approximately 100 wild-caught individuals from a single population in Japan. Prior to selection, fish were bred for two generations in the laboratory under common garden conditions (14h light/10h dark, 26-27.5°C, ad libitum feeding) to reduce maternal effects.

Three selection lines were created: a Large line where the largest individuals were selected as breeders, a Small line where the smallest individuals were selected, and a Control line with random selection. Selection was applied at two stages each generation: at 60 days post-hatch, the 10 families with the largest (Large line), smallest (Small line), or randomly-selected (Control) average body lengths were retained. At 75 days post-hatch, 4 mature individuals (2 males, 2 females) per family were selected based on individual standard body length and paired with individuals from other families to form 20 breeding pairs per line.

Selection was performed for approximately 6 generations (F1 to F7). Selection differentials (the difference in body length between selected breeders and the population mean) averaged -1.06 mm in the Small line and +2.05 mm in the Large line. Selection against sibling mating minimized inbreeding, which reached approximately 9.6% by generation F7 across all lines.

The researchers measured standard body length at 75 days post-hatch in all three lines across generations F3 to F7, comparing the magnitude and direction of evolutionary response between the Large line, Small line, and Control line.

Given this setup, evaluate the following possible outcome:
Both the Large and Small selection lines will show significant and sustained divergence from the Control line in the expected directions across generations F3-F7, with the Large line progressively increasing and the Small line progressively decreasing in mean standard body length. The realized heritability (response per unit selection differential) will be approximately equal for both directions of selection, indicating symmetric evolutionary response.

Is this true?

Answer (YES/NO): NO